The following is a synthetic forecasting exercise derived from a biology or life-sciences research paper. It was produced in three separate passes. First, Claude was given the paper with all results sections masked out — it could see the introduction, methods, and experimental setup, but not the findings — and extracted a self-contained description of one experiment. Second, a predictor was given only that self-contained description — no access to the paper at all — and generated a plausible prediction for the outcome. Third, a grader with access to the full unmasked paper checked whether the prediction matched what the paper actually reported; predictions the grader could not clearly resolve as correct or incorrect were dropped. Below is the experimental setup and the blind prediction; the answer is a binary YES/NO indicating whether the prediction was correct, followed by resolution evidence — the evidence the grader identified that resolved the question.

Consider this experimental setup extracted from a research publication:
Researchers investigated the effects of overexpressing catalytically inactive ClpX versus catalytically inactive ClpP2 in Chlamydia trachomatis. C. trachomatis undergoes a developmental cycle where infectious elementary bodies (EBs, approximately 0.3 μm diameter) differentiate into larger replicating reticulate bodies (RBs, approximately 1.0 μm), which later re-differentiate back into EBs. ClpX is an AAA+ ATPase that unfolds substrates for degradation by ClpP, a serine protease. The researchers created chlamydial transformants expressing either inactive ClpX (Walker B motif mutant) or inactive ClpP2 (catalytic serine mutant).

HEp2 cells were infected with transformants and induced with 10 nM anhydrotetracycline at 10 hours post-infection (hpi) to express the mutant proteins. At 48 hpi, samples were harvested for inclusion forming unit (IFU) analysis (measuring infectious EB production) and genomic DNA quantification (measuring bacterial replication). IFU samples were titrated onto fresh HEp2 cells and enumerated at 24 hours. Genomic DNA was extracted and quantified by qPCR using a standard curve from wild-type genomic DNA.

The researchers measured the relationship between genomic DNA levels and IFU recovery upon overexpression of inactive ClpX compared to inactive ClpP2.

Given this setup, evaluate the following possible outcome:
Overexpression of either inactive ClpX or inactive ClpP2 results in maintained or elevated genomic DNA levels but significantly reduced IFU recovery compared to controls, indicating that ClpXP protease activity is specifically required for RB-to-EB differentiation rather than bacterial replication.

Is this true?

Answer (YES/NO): NO